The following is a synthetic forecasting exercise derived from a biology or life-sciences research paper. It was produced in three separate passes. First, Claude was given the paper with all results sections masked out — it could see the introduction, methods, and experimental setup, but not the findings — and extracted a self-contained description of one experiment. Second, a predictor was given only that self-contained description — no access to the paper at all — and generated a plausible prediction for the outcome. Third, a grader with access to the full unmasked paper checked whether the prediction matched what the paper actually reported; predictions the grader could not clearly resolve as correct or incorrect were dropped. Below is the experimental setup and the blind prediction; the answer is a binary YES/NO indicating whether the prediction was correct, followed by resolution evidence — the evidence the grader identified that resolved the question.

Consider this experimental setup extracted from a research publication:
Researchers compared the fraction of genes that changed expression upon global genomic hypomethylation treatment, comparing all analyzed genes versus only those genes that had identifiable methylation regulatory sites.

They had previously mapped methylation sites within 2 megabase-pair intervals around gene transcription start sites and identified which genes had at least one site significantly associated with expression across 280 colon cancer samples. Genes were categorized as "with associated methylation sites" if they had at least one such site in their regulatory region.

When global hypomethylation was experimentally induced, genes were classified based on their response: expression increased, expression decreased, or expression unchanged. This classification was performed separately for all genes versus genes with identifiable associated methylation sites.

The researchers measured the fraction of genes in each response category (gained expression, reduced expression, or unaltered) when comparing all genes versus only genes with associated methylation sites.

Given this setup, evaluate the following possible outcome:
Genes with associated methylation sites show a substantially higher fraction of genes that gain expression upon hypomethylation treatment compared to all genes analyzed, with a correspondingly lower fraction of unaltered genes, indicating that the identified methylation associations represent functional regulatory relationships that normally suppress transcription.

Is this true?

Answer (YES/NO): NO